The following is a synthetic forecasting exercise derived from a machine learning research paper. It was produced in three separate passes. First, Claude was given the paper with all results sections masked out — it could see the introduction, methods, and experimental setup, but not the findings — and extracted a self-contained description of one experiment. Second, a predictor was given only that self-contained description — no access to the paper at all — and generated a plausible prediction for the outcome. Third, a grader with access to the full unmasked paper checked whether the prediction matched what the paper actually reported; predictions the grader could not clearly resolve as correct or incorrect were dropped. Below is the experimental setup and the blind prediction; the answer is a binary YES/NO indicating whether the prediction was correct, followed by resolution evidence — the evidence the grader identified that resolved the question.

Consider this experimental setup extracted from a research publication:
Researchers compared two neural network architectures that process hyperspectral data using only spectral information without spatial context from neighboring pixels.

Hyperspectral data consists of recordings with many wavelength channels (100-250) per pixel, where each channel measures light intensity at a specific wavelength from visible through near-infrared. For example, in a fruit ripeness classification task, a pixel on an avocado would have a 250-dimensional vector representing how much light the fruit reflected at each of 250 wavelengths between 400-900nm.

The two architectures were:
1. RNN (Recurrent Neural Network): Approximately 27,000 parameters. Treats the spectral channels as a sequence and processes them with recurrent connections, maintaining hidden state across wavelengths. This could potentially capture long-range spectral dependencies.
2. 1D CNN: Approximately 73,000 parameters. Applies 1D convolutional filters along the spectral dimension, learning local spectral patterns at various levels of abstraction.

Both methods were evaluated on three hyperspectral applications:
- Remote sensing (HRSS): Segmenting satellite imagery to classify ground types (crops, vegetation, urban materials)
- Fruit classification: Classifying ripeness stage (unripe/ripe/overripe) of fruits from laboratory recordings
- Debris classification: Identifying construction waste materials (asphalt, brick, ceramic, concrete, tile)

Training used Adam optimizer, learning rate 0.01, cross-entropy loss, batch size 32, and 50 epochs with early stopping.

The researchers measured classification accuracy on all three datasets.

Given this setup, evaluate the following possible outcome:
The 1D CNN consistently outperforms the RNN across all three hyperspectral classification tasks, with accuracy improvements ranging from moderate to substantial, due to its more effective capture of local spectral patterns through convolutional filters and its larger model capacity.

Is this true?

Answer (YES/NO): YES